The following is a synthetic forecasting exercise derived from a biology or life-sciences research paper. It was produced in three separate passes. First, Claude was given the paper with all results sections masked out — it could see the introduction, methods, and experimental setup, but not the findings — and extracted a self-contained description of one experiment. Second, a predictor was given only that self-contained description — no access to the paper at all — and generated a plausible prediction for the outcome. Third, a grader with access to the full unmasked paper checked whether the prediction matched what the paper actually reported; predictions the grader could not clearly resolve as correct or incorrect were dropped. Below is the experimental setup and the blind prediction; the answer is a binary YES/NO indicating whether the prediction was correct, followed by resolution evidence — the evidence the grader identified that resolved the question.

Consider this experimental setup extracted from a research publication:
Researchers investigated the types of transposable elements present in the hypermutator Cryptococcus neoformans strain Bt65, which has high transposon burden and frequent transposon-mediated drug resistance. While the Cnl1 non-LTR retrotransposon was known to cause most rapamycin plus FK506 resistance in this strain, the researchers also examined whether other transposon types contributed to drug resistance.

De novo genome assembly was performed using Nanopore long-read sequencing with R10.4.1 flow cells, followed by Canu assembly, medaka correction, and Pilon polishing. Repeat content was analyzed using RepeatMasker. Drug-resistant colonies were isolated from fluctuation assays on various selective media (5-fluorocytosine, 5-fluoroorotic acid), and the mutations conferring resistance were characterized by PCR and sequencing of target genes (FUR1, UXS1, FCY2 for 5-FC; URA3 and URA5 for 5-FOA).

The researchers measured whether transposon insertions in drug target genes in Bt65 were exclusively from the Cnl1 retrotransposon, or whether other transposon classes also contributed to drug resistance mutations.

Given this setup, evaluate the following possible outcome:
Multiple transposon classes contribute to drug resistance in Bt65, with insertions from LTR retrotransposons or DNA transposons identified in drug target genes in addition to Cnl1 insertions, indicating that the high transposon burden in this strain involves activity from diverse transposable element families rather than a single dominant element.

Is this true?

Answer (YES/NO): YES